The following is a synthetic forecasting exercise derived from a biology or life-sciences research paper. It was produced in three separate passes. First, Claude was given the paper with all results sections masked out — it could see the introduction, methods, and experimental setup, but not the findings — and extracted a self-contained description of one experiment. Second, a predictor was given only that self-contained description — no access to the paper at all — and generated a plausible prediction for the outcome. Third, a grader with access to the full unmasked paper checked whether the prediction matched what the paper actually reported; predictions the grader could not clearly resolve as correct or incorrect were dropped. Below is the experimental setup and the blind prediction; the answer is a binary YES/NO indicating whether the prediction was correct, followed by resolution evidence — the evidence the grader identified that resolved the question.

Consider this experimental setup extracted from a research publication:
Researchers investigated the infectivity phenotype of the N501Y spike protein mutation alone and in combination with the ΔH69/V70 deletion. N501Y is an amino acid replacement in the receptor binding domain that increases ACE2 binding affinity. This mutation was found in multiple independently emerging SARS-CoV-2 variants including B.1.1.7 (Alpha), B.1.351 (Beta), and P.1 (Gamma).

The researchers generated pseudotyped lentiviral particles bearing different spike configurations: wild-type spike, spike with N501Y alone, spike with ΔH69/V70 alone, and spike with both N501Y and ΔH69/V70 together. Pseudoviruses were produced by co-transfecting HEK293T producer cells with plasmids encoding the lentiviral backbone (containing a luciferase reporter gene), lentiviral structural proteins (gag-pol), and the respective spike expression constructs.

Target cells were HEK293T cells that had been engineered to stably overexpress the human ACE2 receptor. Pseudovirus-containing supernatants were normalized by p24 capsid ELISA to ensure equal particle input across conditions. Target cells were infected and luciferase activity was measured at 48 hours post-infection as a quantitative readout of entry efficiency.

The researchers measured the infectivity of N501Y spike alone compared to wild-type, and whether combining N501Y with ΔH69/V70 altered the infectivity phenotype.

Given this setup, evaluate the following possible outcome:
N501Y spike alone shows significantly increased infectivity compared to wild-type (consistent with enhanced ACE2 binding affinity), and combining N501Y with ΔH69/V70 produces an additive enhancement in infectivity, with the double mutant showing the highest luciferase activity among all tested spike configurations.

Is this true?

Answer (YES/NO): NO